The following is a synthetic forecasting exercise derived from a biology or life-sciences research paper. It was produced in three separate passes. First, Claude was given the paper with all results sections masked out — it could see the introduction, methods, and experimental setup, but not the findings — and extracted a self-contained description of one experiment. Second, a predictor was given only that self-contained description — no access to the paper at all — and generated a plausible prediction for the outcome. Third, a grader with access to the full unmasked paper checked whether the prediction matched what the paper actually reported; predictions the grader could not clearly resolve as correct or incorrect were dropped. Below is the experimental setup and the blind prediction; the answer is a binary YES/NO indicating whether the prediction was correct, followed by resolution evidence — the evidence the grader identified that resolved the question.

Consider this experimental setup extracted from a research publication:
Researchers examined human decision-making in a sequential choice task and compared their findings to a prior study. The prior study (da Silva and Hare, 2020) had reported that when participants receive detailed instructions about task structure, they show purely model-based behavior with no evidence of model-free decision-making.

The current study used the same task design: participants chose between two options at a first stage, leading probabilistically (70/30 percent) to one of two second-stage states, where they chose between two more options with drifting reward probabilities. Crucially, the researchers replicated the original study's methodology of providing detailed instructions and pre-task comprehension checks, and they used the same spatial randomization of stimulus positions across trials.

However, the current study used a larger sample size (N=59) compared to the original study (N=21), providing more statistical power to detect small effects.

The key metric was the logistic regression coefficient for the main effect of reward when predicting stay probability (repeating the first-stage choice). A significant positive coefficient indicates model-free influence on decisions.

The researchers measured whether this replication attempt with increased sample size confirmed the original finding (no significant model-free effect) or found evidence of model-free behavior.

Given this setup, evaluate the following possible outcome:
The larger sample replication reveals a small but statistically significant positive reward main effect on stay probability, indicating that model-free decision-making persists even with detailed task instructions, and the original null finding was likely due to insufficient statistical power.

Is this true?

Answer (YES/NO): YES